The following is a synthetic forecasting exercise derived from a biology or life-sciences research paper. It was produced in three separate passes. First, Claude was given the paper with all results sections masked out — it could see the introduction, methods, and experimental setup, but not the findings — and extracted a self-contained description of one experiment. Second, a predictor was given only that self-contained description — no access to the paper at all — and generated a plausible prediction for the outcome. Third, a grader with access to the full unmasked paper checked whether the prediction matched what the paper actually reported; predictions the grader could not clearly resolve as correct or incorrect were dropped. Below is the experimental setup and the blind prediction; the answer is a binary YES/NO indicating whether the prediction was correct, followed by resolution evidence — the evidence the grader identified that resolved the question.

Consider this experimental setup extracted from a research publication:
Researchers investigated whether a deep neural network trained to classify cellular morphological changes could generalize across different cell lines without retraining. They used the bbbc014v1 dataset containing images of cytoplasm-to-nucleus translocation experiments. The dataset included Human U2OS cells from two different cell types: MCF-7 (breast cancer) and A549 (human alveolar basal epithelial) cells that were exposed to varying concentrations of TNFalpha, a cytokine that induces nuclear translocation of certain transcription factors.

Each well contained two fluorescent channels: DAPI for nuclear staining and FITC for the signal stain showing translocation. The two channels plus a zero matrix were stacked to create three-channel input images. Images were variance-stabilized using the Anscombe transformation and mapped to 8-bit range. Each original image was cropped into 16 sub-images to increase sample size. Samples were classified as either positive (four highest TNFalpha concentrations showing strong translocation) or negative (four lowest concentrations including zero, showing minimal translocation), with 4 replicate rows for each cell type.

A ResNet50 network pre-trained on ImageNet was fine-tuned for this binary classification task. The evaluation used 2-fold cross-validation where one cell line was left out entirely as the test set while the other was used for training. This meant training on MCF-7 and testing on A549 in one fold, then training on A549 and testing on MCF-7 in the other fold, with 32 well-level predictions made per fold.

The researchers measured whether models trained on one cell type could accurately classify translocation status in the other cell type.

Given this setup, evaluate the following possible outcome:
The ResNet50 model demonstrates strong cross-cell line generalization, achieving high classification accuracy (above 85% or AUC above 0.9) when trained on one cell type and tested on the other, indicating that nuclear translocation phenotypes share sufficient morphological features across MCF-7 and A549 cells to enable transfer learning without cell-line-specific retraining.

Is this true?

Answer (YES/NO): YES